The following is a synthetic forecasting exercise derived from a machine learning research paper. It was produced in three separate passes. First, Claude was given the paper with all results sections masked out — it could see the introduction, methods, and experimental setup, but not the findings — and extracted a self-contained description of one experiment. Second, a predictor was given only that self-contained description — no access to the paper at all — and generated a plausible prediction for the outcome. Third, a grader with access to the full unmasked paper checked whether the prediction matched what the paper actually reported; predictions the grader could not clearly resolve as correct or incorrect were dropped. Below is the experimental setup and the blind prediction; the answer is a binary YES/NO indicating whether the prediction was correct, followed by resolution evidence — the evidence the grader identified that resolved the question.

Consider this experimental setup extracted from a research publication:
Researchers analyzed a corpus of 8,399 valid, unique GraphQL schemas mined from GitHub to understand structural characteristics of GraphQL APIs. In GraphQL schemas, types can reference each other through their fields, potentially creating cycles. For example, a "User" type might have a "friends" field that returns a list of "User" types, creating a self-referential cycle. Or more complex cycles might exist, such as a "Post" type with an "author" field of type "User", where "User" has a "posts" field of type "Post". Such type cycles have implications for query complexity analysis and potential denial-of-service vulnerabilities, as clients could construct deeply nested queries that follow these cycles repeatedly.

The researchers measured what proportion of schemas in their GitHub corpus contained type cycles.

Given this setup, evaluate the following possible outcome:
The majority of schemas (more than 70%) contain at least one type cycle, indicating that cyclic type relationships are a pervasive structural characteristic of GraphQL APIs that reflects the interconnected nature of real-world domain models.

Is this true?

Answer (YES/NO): NO